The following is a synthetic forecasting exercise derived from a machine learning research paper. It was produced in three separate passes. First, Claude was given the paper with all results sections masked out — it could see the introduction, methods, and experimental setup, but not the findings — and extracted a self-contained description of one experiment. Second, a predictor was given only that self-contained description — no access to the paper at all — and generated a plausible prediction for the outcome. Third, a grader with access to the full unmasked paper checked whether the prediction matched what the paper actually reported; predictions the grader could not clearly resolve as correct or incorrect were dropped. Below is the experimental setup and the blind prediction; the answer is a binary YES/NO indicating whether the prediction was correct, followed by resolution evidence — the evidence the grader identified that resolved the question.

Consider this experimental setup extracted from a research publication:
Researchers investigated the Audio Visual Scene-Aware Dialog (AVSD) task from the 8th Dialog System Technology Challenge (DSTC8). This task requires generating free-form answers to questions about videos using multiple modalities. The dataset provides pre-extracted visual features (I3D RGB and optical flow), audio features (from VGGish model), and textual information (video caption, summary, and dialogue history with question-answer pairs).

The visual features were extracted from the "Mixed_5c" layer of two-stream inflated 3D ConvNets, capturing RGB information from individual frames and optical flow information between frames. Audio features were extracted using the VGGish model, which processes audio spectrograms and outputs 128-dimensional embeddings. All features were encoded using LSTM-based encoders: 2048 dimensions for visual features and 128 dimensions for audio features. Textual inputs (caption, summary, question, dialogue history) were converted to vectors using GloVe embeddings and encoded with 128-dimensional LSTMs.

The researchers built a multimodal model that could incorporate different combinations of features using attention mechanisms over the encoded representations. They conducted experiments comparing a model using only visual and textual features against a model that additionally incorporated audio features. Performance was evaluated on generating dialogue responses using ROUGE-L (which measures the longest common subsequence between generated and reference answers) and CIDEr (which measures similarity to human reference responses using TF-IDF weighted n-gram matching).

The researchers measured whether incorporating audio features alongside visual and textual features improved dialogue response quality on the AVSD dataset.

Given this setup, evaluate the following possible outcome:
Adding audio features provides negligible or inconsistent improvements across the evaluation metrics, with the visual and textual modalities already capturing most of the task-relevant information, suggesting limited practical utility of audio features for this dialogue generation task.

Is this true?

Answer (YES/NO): NO